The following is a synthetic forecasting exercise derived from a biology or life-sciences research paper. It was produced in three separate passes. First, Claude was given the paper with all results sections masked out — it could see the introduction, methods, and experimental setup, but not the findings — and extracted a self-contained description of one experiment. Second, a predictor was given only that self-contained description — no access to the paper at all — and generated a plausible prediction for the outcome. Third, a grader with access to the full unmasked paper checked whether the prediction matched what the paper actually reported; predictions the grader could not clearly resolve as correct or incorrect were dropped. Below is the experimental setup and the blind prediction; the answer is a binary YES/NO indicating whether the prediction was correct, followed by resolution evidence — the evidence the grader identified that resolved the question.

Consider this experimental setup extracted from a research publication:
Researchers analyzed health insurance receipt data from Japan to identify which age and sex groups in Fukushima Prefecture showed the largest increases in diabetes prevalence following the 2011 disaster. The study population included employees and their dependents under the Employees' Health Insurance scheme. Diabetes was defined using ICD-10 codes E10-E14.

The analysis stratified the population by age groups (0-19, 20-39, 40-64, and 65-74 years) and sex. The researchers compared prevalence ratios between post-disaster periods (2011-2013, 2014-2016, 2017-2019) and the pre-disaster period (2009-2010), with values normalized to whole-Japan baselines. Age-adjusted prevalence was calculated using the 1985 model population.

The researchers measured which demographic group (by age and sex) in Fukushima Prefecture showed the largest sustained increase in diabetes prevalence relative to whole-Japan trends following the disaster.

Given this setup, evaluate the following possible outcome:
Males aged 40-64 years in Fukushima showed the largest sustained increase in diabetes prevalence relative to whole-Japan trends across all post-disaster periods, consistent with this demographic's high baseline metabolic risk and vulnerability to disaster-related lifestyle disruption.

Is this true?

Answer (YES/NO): NO